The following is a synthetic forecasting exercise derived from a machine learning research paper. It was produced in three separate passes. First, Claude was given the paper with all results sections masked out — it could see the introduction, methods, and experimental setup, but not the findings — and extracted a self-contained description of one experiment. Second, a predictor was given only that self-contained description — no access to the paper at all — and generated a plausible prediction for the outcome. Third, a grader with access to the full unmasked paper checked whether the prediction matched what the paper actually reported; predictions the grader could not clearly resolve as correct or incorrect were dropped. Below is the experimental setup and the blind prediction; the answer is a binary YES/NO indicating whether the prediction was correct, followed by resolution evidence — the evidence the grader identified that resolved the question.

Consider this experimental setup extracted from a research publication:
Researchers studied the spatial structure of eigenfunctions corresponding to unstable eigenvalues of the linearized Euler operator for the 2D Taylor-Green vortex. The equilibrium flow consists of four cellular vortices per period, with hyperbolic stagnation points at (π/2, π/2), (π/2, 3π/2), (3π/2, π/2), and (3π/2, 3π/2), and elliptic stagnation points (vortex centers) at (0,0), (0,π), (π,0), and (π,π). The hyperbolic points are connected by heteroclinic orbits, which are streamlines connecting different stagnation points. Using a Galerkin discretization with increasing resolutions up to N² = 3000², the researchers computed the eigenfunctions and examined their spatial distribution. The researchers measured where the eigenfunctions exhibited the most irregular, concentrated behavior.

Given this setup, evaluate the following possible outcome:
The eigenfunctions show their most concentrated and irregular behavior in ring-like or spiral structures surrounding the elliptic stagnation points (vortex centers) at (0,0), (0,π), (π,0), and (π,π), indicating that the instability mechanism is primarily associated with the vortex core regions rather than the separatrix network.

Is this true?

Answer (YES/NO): NO